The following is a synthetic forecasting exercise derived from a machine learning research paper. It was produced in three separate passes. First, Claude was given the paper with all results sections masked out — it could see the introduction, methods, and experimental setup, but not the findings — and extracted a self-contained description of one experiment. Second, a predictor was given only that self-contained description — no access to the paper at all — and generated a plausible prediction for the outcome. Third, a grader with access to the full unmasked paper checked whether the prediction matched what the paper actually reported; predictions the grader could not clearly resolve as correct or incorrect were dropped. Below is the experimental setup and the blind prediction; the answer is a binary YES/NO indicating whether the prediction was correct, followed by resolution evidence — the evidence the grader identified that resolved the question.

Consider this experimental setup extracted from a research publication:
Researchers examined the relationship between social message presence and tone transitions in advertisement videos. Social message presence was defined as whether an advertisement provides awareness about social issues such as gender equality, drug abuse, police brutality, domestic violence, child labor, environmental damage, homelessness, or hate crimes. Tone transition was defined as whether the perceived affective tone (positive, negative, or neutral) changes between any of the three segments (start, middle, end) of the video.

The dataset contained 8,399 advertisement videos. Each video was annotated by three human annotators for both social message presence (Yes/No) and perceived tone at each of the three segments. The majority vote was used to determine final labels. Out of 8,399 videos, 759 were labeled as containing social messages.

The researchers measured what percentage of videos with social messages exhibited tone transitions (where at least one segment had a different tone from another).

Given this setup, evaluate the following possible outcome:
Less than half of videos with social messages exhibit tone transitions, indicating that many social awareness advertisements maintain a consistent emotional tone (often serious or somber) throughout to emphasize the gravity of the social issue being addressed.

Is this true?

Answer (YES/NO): NO